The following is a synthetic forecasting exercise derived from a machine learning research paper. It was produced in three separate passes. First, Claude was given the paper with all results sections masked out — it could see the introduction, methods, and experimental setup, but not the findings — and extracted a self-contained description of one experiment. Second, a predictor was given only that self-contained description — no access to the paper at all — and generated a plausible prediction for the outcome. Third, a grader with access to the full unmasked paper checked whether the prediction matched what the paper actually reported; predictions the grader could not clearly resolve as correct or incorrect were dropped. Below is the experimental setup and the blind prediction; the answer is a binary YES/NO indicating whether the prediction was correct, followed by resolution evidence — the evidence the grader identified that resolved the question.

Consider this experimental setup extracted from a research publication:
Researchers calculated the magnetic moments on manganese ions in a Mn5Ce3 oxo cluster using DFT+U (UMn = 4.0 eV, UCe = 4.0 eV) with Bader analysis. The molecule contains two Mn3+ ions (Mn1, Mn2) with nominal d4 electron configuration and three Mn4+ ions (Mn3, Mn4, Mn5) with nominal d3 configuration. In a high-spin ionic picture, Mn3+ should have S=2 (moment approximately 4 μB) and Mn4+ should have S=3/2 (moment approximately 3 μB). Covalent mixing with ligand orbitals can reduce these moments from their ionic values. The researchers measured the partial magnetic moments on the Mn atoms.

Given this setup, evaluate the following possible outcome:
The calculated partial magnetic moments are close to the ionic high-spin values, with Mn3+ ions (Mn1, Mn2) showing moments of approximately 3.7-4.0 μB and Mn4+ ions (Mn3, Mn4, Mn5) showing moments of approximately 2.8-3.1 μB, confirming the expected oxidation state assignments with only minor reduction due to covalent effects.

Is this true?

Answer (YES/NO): YES